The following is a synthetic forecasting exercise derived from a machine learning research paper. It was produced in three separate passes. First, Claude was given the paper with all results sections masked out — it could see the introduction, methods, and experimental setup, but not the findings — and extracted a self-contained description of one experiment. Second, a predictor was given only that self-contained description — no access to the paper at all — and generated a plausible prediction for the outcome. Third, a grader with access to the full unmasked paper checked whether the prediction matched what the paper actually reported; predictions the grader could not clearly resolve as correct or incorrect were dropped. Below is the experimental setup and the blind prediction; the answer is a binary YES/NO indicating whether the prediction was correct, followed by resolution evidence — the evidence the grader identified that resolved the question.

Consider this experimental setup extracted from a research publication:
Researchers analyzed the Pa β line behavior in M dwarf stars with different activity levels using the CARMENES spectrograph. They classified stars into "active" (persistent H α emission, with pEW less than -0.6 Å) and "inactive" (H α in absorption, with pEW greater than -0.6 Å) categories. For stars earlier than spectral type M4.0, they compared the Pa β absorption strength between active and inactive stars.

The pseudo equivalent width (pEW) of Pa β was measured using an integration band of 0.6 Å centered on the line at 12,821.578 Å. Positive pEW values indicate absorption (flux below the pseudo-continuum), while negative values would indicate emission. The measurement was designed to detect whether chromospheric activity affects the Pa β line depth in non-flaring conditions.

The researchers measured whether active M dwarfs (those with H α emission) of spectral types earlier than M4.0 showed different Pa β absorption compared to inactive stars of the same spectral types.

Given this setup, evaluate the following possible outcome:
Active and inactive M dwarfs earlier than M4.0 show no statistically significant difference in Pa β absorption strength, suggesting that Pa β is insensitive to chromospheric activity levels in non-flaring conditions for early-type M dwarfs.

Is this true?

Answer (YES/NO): NO